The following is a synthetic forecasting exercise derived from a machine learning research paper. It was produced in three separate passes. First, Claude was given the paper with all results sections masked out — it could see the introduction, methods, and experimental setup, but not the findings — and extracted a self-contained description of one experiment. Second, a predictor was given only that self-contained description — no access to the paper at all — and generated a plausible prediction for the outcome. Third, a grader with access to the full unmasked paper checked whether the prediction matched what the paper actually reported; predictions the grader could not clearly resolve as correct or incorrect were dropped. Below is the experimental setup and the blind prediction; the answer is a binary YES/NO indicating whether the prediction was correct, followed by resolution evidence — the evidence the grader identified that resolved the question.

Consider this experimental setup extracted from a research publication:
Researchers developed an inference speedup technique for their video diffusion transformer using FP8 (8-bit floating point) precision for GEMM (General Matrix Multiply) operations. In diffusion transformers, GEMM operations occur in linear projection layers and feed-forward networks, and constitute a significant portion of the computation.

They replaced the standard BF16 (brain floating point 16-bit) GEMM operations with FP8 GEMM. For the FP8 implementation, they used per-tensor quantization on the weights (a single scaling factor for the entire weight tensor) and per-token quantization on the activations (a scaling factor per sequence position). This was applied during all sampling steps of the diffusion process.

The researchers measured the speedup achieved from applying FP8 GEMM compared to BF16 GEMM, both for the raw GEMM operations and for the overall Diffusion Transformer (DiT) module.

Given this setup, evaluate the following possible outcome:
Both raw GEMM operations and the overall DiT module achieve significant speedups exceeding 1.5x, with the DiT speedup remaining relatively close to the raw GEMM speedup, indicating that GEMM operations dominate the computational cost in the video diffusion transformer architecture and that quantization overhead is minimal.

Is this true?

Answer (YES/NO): NO